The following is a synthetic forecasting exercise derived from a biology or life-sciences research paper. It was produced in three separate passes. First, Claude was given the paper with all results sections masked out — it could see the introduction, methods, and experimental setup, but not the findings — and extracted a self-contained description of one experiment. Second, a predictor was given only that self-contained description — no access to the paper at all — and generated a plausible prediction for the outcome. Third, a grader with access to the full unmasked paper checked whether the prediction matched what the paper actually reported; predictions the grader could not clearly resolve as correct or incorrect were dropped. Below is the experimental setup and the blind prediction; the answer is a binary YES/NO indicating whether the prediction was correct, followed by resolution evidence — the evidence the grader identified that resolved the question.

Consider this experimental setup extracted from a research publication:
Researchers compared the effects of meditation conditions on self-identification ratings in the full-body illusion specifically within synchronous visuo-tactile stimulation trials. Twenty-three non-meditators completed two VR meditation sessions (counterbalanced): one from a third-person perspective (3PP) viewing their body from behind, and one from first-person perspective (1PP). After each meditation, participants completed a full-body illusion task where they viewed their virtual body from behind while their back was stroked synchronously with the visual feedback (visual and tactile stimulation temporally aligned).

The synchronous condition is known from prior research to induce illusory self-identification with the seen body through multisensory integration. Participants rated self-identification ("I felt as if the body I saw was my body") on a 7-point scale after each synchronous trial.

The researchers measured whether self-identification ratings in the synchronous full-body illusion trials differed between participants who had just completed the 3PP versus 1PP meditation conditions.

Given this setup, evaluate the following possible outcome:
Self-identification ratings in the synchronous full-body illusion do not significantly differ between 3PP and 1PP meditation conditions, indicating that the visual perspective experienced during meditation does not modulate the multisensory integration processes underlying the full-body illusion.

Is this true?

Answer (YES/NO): YES